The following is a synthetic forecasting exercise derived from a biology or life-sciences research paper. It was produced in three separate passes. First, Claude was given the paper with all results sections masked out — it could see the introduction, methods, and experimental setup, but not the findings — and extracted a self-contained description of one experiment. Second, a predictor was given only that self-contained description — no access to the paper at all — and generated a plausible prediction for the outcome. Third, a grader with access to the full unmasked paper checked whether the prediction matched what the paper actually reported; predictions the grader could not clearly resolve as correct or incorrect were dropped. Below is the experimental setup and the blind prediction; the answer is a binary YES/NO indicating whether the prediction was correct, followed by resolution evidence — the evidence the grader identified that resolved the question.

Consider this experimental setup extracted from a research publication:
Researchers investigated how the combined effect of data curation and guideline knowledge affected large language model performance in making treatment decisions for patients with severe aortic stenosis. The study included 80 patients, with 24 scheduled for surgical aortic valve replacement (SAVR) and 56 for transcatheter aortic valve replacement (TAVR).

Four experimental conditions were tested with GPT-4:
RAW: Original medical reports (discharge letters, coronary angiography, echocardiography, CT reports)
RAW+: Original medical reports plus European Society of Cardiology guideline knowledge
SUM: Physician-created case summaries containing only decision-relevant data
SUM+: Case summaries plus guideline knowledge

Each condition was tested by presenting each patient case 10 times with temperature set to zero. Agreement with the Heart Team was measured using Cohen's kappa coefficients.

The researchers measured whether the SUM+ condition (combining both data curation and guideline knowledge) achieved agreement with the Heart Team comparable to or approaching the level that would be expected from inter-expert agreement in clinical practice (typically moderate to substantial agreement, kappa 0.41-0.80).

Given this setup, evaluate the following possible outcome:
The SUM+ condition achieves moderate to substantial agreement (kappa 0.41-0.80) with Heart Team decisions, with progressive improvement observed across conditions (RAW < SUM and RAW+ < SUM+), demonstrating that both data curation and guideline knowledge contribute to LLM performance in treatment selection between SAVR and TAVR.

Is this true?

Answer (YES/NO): YES